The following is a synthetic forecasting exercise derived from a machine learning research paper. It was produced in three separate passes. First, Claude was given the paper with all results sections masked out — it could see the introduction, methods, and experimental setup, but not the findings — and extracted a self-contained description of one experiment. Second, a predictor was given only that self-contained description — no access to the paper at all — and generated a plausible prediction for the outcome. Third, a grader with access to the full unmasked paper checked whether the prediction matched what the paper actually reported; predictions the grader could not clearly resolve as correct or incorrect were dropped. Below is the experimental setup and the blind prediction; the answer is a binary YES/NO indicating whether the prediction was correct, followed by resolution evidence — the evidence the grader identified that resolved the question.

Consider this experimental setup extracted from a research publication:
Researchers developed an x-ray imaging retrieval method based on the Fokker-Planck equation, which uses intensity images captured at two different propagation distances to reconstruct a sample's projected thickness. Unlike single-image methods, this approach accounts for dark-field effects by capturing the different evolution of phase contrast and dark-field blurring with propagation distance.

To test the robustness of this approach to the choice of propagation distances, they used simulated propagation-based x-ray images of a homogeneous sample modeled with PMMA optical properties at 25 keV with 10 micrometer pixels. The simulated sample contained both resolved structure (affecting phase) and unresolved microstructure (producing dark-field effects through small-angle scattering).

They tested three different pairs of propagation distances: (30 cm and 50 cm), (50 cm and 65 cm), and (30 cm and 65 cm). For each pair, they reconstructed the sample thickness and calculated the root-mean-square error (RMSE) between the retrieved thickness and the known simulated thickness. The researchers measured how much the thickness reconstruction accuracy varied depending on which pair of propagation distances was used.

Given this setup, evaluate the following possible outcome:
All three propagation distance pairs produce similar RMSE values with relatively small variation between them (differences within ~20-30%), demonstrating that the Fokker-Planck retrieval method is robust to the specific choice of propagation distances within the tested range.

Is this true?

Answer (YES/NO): YES